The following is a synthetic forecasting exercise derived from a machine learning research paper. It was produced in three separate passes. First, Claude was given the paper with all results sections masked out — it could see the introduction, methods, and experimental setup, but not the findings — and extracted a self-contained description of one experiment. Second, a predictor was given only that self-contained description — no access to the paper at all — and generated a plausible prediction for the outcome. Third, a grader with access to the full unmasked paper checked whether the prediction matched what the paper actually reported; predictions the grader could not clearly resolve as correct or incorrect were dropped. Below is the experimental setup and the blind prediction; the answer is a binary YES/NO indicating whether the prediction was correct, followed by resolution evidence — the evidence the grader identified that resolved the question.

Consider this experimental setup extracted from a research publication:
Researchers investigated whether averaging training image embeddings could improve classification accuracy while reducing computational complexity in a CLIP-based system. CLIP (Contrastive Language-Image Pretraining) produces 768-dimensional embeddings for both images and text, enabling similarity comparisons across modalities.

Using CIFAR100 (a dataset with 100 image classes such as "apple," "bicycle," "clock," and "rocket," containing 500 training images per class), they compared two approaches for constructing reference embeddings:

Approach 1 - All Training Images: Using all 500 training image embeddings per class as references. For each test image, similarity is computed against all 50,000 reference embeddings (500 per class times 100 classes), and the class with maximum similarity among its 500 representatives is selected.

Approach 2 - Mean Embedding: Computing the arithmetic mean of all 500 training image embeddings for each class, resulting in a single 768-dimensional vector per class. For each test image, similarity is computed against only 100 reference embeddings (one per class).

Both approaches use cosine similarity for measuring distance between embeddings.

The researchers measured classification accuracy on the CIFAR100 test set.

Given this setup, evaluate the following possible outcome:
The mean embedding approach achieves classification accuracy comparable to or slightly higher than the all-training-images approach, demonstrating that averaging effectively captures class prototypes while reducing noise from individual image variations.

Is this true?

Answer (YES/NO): YES